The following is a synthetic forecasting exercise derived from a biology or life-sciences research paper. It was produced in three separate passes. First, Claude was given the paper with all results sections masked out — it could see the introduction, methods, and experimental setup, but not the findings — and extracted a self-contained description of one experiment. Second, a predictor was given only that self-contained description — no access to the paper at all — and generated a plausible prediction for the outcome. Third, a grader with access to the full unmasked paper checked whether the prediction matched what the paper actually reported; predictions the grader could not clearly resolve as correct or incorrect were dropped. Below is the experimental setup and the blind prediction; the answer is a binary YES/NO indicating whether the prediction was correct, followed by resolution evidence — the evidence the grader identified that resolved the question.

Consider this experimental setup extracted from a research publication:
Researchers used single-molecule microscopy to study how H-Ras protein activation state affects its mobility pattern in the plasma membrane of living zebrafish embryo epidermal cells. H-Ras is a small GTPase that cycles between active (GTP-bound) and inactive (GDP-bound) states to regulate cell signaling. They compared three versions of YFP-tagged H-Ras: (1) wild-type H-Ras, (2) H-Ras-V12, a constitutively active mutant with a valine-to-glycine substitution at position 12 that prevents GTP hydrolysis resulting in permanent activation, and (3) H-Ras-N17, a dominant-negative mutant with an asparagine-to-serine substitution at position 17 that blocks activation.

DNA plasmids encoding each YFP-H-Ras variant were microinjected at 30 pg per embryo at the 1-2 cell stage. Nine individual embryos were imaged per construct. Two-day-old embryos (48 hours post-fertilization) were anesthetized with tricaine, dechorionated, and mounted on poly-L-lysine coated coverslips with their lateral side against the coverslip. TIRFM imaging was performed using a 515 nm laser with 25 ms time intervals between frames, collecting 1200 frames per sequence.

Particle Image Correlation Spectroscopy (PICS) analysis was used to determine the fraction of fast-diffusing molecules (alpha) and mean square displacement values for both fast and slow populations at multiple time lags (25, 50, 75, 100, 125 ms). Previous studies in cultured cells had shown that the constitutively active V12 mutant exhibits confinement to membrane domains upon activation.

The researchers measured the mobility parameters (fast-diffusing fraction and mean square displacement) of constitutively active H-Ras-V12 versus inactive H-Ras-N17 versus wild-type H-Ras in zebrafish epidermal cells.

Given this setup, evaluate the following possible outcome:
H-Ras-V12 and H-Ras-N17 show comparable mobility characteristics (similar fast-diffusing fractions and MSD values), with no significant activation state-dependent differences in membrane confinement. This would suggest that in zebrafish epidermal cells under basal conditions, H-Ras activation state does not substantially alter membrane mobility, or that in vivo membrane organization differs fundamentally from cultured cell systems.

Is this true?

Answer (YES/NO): NO